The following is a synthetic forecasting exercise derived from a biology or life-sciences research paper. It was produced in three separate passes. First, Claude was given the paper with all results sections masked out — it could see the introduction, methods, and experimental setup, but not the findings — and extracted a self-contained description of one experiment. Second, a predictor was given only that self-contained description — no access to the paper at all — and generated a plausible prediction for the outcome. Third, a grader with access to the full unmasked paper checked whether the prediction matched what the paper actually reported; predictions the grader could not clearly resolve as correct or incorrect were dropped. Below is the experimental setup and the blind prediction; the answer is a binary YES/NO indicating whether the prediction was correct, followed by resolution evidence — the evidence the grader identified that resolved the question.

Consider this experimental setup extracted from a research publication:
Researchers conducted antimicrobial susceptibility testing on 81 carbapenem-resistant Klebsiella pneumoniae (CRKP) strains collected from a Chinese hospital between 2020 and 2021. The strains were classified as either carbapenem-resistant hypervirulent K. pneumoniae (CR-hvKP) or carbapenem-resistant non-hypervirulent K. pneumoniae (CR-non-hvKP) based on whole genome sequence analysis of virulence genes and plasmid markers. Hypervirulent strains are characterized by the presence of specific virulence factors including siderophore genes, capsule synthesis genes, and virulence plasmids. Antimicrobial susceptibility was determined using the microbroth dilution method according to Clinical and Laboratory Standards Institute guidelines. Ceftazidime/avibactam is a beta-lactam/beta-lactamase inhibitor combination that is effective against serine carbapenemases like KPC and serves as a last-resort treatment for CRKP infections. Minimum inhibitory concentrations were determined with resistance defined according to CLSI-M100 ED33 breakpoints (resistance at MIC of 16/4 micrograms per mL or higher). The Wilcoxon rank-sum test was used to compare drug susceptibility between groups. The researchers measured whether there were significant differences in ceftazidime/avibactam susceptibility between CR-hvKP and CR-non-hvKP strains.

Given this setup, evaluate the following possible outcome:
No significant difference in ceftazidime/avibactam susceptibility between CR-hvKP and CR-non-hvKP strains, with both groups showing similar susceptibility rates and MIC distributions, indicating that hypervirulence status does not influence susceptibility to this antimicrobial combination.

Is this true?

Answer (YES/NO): NO